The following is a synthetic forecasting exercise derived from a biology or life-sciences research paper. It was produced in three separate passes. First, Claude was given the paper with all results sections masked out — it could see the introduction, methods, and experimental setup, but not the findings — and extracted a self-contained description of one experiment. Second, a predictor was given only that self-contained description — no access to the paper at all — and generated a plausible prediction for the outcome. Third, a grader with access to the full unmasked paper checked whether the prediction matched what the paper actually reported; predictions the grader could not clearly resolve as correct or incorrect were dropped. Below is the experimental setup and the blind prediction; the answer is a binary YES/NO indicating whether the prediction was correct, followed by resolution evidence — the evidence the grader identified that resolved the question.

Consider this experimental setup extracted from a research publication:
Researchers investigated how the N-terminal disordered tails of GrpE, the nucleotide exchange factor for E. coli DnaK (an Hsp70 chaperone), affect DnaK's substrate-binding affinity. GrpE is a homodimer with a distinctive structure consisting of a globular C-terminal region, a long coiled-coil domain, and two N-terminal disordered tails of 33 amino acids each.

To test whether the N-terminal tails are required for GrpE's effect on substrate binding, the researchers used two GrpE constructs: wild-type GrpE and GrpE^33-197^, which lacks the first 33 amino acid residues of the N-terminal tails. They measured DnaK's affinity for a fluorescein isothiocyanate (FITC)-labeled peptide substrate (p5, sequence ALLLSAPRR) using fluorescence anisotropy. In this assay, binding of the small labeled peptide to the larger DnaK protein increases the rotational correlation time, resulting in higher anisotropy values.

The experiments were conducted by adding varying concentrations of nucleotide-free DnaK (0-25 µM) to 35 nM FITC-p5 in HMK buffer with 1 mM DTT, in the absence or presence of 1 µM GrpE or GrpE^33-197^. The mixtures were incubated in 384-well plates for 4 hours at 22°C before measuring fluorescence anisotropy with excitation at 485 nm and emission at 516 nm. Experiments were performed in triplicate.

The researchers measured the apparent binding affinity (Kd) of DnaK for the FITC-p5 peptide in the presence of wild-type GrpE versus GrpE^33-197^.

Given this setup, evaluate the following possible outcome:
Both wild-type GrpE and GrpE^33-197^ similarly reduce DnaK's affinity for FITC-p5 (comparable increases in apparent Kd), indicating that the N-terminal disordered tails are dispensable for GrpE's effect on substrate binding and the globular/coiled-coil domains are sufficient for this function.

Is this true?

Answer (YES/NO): NO